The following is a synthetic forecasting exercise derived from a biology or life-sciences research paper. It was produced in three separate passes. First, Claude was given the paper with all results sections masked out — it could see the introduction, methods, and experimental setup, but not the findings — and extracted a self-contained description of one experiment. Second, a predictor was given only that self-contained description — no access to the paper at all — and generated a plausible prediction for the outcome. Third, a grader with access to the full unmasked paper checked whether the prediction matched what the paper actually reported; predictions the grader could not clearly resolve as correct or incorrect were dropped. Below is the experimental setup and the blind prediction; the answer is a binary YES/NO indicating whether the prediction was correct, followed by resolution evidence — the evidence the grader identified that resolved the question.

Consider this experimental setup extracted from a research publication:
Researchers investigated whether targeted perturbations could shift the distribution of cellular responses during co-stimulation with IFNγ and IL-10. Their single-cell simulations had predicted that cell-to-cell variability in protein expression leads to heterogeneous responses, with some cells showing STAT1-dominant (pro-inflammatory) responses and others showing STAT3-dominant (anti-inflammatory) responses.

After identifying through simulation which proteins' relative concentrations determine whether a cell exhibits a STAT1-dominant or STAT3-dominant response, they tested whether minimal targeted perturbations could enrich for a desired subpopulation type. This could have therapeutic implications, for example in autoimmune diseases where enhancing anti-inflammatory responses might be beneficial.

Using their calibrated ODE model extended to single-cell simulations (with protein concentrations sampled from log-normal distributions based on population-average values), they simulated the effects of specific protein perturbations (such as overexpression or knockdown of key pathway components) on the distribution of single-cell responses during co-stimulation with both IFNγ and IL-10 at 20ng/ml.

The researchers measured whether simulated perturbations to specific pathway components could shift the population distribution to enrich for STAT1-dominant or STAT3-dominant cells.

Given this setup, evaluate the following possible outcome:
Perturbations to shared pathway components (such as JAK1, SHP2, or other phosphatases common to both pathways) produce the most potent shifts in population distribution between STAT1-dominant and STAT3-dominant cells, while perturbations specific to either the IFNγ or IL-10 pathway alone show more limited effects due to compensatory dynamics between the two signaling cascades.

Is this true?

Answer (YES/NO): NO